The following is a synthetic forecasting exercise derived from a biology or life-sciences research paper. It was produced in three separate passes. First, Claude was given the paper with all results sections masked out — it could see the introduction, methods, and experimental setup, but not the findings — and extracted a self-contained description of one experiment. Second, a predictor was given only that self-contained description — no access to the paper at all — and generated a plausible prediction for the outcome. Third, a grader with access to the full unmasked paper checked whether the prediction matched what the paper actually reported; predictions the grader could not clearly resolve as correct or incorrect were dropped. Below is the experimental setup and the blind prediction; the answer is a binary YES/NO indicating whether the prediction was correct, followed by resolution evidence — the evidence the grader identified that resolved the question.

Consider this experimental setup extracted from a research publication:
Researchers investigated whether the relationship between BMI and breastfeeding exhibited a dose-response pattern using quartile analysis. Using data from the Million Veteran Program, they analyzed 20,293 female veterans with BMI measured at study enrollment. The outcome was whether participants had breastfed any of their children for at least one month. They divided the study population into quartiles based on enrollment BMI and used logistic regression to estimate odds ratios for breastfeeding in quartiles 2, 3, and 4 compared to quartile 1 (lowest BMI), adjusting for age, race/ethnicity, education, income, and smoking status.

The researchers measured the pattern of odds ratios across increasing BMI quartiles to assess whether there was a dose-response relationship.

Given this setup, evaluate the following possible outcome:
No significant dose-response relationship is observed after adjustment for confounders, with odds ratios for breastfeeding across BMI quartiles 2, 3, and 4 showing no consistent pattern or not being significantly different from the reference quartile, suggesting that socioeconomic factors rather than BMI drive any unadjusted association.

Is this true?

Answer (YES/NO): NO